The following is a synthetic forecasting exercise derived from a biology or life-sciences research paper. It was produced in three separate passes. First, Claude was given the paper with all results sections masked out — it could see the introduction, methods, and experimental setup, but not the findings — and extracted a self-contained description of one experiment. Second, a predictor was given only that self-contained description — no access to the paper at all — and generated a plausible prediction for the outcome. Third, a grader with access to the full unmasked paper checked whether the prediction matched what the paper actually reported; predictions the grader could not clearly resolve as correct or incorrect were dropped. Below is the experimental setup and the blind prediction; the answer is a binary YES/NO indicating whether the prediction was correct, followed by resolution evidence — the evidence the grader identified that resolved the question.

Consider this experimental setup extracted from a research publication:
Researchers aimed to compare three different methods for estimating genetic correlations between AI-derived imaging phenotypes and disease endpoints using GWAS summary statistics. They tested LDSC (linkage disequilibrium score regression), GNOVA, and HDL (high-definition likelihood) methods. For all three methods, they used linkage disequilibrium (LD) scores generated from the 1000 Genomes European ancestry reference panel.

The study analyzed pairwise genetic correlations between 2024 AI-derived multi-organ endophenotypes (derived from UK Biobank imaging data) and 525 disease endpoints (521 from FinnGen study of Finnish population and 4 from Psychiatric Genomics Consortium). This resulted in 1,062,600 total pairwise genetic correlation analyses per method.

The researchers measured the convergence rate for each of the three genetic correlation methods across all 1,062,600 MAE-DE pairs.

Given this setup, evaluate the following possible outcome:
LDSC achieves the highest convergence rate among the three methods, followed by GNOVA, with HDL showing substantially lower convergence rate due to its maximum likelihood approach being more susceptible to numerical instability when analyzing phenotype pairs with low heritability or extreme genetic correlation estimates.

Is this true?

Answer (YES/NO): NO